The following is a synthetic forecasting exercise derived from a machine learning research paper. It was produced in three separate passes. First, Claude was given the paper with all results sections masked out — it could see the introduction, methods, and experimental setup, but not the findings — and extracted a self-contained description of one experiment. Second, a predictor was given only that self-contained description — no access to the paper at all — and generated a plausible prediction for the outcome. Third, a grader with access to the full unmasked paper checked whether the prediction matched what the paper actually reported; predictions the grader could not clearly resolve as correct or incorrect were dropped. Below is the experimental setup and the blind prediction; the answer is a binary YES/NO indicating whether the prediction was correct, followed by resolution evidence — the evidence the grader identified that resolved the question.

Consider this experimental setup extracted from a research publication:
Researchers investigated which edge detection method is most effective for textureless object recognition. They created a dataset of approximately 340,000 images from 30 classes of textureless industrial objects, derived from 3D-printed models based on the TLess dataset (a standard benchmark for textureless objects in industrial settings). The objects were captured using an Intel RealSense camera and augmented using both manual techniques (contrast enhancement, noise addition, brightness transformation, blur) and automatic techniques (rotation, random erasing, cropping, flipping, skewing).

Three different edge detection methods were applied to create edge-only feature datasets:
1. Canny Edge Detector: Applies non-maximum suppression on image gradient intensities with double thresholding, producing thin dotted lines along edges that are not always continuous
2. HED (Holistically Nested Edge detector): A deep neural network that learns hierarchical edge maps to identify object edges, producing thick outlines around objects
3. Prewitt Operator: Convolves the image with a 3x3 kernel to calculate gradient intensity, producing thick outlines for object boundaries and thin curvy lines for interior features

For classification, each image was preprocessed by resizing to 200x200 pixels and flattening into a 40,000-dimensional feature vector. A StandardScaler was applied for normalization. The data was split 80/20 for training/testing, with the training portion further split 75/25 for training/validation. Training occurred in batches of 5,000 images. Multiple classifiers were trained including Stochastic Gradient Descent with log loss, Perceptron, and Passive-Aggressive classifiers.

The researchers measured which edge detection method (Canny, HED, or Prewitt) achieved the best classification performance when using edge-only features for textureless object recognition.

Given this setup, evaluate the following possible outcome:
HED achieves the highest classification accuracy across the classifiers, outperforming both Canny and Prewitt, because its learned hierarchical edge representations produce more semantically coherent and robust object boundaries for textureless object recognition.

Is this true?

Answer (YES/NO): YES